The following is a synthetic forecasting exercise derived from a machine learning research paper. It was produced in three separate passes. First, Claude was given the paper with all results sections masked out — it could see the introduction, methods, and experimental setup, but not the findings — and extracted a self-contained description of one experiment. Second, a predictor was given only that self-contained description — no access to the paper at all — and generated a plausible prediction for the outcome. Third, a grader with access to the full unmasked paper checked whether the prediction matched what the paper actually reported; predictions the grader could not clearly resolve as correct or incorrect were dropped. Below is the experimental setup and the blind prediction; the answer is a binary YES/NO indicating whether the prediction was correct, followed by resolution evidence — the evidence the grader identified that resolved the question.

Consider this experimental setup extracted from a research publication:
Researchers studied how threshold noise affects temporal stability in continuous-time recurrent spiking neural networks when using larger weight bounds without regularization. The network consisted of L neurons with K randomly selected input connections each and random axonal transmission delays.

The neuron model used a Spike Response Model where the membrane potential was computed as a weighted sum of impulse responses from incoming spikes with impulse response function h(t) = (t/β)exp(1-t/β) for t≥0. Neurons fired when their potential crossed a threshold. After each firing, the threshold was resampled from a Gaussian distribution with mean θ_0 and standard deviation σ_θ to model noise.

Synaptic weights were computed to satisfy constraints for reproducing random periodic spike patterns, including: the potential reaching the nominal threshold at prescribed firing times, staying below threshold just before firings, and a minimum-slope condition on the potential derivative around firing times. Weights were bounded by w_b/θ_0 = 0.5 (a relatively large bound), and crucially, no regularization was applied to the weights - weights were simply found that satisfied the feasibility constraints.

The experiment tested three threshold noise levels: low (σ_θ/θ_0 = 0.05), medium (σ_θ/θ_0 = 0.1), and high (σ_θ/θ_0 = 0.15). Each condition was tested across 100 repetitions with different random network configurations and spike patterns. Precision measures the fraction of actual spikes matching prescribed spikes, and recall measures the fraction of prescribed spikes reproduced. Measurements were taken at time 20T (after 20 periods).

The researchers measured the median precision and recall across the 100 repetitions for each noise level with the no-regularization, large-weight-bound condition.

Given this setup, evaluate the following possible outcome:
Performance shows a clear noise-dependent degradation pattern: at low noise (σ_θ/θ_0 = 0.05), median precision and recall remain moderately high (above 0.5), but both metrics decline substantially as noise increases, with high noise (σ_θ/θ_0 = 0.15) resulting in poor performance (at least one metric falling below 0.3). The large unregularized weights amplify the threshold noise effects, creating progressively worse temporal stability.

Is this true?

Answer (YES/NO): NO